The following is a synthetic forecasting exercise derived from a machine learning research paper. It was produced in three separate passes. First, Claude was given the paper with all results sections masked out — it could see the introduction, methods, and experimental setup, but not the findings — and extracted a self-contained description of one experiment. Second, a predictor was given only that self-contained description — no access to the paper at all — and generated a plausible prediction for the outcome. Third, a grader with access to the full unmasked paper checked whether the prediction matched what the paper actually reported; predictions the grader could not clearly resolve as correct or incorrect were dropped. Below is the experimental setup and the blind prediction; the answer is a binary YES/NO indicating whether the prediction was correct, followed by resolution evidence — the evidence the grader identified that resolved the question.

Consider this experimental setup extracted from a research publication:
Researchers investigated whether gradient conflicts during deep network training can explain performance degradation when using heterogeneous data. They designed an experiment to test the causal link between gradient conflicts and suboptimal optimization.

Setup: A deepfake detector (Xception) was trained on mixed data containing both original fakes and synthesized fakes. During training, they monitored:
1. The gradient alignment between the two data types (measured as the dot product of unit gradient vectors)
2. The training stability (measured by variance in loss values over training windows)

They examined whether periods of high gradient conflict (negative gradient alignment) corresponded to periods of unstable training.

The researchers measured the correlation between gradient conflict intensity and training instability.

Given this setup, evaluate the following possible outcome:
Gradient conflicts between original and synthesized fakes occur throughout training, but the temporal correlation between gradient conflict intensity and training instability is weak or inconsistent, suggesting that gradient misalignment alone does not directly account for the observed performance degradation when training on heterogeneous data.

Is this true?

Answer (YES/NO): NO